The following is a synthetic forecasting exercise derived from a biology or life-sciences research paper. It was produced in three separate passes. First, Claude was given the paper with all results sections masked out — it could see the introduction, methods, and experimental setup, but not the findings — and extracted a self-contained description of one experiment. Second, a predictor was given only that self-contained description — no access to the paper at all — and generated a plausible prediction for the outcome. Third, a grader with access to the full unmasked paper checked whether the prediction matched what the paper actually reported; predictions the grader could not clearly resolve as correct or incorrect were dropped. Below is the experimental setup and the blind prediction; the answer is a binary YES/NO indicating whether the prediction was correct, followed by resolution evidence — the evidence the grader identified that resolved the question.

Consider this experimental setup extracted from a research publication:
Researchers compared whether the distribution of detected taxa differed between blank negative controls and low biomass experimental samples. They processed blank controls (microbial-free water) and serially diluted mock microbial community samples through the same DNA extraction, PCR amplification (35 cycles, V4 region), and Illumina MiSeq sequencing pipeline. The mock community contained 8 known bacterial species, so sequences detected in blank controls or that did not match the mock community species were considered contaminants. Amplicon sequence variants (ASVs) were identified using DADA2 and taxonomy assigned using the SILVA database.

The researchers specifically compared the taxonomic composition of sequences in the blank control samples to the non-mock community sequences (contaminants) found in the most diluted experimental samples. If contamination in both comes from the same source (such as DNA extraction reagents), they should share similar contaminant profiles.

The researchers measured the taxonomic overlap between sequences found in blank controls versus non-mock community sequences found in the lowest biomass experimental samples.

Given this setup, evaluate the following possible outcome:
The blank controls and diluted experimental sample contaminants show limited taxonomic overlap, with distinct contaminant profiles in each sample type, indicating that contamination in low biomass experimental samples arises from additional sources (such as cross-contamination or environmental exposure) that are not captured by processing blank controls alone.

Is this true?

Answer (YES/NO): NO